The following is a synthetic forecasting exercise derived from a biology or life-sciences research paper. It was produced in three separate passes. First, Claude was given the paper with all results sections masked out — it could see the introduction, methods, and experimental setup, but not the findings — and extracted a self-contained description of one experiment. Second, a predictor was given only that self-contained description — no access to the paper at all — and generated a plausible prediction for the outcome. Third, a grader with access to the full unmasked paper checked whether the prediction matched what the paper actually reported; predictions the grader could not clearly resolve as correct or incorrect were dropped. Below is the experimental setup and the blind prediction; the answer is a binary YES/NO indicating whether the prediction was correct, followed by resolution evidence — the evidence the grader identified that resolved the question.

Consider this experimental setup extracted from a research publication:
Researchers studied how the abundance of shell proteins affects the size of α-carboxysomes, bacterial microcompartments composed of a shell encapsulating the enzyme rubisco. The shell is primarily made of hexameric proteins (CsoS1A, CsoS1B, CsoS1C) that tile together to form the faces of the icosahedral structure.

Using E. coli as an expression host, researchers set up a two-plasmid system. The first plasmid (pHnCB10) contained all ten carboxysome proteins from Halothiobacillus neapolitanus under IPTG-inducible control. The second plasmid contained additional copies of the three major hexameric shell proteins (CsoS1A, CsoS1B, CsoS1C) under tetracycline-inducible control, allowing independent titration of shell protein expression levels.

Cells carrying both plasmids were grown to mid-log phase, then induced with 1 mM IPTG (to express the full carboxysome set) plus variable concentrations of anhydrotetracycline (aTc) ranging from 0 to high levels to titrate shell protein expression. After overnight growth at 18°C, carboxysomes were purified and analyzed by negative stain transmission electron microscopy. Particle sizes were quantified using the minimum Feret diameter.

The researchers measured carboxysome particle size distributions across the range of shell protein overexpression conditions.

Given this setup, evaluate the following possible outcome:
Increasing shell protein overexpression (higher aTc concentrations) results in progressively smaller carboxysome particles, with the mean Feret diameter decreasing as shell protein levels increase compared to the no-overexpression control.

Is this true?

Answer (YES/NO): NO